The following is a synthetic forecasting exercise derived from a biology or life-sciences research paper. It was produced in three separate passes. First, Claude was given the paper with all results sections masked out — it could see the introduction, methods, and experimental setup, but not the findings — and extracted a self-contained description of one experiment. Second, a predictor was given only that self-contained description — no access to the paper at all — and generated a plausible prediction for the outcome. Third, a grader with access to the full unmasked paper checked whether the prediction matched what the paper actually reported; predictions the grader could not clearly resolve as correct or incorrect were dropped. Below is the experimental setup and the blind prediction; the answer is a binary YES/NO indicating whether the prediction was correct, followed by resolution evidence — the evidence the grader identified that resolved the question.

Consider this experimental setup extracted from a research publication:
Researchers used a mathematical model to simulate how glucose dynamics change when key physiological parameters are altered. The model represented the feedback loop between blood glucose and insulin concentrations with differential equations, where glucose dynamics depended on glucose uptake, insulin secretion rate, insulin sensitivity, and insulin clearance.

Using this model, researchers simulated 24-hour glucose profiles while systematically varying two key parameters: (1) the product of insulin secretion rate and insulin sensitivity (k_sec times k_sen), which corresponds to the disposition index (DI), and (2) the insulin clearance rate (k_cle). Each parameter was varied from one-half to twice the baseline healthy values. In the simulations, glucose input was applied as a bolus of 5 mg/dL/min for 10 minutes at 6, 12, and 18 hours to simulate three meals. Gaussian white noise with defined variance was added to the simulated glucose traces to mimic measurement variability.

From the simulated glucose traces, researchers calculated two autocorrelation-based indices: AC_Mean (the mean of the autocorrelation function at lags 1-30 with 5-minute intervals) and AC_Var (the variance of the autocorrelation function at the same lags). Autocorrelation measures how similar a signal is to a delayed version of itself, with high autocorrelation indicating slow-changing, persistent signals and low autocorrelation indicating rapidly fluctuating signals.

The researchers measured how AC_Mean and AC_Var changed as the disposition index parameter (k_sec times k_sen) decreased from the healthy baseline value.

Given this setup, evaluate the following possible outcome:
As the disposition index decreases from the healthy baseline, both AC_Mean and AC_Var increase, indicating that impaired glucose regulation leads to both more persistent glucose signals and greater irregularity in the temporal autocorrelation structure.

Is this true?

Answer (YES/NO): NO